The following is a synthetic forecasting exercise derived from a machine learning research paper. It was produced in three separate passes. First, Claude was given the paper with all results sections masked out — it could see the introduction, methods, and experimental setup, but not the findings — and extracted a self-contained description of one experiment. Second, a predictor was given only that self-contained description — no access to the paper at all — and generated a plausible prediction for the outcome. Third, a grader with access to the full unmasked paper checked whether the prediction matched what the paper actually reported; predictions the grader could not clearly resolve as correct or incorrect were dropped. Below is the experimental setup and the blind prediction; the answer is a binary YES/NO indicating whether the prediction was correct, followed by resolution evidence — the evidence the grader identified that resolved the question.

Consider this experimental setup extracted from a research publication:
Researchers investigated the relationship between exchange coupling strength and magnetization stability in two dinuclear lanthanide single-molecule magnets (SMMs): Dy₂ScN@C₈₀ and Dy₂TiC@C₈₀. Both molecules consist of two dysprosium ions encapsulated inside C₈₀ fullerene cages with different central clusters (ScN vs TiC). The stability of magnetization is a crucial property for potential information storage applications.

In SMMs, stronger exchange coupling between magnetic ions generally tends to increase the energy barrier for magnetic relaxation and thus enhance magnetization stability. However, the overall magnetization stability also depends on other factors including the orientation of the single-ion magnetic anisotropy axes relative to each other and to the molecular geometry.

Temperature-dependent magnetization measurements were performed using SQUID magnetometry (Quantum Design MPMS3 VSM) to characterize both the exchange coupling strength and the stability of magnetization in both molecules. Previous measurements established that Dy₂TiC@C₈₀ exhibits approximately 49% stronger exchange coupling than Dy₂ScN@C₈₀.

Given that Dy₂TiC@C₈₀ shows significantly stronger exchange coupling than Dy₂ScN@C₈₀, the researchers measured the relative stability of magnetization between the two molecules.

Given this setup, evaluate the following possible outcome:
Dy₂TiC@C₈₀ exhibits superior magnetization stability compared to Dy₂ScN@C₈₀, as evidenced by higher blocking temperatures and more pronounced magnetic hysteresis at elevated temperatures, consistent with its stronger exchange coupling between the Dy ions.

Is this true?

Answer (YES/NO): NO